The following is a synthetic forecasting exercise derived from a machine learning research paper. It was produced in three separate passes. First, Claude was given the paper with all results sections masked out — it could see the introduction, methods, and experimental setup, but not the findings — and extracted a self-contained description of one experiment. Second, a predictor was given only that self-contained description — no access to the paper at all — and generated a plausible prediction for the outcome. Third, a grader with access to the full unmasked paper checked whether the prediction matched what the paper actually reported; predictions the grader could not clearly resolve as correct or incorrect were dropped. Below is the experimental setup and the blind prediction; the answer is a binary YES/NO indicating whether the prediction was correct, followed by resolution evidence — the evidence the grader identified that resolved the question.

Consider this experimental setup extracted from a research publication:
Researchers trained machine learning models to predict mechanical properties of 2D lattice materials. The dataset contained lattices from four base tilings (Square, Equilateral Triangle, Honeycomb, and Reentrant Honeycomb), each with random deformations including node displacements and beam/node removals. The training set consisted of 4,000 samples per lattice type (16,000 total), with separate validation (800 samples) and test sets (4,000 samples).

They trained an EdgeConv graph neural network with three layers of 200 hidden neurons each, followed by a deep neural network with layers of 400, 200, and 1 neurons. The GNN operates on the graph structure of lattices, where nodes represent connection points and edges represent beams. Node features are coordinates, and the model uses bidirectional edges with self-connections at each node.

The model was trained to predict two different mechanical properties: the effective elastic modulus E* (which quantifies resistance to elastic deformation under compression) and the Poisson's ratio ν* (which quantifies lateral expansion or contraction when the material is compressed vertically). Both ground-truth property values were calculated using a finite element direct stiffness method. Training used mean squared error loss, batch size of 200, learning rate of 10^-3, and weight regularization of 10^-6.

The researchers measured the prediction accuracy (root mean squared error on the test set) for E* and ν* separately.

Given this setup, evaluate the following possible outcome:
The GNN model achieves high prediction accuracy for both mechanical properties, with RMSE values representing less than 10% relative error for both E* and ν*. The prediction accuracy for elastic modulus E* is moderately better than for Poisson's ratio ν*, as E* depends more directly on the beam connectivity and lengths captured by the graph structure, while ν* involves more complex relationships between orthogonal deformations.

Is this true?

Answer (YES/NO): NO